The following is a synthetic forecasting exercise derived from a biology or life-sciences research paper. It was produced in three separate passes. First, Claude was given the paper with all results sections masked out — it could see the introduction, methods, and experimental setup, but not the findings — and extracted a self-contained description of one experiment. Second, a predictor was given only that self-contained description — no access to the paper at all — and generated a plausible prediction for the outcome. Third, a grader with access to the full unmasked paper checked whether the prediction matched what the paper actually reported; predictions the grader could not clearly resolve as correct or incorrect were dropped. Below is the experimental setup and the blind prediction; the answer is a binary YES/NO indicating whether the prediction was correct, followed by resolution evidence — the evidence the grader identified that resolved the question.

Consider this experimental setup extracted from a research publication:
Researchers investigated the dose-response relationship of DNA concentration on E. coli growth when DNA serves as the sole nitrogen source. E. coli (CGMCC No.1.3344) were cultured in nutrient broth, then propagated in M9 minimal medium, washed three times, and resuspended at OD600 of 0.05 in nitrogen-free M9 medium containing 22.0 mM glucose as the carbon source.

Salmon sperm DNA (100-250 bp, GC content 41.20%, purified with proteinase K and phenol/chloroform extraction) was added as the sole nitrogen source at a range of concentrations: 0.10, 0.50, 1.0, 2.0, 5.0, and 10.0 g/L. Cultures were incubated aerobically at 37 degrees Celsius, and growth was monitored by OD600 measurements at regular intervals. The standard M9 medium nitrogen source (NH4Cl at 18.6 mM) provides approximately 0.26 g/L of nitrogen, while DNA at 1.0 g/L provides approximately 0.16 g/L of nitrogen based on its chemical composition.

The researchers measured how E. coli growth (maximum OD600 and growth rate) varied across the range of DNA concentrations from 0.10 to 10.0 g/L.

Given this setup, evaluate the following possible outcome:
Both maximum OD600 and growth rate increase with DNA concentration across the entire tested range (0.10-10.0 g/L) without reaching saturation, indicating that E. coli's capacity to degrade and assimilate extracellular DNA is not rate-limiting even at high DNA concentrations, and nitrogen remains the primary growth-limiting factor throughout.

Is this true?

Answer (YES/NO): NO